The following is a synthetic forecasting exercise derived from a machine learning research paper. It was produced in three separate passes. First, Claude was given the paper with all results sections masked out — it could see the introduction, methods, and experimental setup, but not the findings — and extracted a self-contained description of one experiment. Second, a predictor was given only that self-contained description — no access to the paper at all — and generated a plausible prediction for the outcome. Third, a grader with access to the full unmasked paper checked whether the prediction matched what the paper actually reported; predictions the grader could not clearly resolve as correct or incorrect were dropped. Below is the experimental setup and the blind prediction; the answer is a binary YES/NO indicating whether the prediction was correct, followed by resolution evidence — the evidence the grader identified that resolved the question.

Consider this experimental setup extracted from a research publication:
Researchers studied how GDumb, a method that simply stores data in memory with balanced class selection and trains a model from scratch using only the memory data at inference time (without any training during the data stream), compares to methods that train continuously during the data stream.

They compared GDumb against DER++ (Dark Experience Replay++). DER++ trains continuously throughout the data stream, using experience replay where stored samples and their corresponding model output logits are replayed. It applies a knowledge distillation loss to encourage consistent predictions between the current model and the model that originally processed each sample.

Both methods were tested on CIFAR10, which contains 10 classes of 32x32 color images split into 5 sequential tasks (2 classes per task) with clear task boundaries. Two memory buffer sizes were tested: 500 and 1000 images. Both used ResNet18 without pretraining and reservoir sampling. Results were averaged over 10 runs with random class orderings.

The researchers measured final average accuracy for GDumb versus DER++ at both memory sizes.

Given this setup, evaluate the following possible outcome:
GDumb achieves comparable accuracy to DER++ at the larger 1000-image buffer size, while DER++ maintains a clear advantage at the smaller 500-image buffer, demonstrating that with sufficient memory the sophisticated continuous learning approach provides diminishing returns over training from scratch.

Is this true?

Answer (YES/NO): NO